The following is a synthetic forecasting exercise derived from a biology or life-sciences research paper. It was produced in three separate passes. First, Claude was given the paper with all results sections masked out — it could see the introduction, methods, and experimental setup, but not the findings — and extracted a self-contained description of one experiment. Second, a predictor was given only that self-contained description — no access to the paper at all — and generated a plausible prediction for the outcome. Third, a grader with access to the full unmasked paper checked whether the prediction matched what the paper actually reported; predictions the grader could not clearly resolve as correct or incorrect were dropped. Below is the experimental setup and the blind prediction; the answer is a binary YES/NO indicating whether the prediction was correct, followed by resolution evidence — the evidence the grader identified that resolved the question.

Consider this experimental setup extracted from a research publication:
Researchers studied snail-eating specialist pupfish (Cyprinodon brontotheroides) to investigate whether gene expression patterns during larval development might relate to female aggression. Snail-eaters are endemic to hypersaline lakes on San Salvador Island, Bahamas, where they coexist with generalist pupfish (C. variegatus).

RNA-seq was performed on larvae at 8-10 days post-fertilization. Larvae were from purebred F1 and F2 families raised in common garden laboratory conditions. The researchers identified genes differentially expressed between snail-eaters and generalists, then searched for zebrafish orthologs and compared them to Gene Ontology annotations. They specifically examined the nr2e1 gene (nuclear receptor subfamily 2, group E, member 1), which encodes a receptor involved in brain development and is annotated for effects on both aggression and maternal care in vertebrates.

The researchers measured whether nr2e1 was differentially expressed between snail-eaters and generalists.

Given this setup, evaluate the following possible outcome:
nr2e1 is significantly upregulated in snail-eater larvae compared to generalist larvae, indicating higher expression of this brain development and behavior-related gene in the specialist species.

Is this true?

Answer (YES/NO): YES